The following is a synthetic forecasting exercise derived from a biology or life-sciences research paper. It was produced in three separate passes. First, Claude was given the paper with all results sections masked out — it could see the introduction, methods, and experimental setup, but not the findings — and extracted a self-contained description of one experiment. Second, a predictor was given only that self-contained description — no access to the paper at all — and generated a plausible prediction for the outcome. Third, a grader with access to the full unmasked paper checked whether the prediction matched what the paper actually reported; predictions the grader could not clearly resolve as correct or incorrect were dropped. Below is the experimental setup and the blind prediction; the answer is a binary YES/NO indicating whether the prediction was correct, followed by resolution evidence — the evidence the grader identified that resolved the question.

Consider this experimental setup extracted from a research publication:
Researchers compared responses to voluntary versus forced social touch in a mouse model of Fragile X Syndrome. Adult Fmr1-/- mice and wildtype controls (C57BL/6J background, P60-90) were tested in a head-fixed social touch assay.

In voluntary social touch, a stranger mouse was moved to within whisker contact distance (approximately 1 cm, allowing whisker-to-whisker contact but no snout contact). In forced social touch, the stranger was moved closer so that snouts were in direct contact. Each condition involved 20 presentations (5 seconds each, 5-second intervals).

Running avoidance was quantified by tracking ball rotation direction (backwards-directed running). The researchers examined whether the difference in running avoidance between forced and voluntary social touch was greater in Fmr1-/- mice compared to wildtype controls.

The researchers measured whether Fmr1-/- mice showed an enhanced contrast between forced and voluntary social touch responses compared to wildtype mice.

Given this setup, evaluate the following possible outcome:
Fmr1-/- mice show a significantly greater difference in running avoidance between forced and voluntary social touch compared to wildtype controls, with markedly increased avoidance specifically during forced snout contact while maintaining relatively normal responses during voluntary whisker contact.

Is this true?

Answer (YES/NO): NO